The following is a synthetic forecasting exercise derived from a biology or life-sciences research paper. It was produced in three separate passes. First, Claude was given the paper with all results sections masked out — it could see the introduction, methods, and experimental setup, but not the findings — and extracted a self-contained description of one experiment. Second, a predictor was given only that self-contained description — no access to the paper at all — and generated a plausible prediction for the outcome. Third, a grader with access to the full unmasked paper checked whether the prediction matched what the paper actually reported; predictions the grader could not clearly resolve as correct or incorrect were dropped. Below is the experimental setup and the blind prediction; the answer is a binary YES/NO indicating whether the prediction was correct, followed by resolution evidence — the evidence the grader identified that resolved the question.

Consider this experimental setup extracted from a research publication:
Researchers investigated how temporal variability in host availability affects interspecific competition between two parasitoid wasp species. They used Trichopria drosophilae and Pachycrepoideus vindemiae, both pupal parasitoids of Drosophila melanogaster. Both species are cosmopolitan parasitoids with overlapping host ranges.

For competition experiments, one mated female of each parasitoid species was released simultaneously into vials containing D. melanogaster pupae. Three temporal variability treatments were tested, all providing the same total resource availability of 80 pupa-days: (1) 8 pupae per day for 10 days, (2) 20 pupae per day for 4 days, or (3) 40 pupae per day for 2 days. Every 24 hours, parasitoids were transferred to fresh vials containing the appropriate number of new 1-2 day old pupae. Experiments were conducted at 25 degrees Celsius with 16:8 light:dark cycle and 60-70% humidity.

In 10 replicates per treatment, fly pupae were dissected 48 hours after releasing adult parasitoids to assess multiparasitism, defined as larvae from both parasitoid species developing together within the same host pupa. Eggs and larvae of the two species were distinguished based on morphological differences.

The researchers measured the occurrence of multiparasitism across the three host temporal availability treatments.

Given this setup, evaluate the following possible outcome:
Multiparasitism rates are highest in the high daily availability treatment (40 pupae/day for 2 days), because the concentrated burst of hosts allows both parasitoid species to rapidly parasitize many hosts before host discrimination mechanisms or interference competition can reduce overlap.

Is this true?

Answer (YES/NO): NO